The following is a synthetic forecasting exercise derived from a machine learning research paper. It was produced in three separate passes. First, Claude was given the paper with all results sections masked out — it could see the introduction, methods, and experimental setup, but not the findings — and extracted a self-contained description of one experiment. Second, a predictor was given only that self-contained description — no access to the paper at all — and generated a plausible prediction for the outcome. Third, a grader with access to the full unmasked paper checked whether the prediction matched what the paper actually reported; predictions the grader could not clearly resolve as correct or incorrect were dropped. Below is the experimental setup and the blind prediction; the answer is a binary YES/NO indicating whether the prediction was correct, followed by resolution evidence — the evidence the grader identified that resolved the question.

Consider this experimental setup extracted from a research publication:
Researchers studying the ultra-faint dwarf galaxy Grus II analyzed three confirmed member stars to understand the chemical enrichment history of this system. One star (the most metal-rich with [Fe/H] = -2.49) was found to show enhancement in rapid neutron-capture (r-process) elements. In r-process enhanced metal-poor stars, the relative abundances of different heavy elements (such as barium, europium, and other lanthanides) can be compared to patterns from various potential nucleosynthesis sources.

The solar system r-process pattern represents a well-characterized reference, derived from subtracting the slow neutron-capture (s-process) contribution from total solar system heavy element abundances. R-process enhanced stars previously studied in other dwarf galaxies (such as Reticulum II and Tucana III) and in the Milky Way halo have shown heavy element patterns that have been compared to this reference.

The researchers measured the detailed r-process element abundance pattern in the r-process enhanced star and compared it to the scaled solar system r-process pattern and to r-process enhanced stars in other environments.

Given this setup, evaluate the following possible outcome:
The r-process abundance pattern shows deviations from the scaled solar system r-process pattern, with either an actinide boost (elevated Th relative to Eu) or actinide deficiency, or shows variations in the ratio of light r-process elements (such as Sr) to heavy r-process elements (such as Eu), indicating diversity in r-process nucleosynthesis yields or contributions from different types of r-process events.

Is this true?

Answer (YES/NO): NO